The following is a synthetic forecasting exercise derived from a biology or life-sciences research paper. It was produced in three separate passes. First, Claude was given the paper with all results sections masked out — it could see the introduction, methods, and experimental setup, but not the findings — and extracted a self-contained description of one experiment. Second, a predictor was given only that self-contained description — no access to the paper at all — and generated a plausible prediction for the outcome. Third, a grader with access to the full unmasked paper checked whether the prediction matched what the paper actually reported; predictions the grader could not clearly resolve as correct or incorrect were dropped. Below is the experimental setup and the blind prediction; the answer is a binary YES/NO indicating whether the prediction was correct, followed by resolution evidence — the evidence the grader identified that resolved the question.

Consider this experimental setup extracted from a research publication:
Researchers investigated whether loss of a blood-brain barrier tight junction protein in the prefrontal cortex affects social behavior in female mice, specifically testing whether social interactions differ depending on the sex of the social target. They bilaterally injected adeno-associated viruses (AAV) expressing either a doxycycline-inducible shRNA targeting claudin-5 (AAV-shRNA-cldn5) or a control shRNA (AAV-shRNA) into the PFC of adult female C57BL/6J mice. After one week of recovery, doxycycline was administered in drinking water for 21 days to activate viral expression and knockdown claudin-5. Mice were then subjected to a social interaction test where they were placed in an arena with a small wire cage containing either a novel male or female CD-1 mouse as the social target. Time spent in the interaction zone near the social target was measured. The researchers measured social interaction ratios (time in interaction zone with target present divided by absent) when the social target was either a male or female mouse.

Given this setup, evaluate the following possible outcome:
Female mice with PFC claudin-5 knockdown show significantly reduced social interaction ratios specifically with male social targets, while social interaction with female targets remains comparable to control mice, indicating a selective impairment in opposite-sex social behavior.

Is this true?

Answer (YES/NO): NO